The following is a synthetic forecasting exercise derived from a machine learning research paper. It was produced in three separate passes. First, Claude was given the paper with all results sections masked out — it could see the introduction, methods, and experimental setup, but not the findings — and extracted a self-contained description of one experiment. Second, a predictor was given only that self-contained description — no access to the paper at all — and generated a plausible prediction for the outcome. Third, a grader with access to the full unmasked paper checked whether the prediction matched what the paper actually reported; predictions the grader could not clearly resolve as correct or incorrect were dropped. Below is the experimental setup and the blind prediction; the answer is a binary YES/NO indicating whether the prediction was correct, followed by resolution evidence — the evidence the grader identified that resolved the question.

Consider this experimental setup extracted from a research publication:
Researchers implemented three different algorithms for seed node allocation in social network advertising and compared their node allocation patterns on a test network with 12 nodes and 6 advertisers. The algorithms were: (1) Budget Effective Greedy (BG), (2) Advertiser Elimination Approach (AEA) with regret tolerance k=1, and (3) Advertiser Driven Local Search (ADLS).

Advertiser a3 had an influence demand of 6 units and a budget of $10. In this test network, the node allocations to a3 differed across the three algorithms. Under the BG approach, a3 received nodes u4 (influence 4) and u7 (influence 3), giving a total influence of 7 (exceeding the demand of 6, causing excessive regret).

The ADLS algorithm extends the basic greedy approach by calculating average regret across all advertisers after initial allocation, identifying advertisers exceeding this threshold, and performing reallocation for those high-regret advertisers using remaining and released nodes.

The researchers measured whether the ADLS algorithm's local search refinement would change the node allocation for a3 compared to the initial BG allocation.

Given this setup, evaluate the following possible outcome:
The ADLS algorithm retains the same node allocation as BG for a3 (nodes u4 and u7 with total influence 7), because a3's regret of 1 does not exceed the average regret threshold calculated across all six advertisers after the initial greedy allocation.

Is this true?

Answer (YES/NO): NO